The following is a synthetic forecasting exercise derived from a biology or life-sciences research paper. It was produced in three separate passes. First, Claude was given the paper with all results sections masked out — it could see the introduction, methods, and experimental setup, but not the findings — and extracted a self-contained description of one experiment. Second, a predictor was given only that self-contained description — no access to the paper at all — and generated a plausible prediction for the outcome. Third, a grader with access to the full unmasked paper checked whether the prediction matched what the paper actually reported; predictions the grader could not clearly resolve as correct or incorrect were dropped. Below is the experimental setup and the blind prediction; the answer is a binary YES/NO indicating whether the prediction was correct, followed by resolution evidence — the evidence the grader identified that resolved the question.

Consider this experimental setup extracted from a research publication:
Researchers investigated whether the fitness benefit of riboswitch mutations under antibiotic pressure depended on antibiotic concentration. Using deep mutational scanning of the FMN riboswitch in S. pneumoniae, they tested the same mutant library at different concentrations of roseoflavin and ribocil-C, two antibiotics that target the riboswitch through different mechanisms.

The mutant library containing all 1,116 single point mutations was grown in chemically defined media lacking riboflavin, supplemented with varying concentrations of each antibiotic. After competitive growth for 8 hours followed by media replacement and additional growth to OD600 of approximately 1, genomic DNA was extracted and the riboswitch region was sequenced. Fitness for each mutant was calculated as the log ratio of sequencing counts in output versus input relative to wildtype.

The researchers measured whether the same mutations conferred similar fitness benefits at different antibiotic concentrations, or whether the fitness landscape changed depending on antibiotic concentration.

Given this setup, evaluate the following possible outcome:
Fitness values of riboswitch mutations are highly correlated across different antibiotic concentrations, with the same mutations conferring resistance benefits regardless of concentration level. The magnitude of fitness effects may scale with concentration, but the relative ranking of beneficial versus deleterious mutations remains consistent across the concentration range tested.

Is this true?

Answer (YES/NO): NO